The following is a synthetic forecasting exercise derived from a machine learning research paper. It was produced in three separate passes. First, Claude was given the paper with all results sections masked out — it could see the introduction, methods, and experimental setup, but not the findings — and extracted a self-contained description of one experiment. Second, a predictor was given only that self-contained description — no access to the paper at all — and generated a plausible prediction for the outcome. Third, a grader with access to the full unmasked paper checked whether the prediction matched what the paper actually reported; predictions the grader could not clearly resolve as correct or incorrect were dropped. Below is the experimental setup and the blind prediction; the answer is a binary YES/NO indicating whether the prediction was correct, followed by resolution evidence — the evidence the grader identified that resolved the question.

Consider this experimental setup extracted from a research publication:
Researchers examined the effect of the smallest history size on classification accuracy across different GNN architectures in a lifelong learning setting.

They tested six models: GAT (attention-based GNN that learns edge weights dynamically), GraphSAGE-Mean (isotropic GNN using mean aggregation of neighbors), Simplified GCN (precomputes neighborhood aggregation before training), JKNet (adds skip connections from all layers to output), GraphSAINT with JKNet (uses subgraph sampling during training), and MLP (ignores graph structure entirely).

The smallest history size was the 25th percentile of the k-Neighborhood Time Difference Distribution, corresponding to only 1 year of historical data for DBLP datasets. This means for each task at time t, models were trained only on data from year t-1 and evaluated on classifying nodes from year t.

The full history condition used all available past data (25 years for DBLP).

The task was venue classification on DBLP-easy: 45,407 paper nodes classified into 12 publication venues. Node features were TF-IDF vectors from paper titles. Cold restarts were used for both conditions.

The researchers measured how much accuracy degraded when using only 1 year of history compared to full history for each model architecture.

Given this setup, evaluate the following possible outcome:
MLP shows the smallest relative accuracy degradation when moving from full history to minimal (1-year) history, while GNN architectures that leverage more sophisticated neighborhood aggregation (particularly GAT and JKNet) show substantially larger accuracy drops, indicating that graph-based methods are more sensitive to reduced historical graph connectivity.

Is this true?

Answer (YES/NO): NO